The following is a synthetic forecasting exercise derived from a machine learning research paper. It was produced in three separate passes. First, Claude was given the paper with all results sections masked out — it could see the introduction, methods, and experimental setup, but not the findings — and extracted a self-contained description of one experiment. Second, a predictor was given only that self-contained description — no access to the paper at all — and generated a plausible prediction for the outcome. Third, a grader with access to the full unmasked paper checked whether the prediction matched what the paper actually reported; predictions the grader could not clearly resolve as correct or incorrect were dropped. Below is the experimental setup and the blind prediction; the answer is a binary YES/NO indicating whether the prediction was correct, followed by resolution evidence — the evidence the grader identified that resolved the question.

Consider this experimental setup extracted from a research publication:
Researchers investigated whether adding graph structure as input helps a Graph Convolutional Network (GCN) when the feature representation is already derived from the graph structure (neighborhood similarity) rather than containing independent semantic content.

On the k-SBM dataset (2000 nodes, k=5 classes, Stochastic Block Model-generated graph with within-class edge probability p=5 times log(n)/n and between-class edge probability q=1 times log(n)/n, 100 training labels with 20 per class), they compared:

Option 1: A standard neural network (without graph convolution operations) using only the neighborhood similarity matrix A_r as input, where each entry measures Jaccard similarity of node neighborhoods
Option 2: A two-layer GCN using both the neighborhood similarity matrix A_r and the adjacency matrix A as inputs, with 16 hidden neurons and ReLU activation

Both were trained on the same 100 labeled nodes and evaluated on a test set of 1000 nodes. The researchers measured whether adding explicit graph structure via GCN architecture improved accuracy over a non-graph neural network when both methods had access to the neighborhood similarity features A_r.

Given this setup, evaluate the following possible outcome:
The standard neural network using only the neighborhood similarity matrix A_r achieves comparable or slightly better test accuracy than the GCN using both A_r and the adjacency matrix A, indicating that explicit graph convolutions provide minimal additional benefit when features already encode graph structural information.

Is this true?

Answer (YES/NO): NO